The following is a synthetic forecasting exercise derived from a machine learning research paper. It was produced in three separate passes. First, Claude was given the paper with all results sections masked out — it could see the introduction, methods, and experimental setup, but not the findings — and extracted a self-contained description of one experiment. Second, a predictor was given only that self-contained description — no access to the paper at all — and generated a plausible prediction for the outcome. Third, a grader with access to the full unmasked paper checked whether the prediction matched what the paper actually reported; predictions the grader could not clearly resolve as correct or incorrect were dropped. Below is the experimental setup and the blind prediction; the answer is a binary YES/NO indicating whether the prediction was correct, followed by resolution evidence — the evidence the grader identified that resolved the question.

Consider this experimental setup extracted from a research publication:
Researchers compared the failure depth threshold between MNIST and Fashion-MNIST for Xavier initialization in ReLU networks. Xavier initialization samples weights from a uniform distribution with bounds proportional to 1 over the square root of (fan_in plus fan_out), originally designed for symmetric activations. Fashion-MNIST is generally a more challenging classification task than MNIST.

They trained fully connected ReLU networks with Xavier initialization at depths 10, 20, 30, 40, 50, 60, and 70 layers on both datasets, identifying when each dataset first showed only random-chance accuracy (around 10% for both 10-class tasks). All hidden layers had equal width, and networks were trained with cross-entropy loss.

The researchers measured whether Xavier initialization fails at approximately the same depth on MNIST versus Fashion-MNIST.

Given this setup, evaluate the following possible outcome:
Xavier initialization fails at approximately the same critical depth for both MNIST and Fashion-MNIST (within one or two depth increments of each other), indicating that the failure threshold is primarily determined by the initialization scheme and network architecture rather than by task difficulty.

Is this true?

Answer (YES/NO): NO